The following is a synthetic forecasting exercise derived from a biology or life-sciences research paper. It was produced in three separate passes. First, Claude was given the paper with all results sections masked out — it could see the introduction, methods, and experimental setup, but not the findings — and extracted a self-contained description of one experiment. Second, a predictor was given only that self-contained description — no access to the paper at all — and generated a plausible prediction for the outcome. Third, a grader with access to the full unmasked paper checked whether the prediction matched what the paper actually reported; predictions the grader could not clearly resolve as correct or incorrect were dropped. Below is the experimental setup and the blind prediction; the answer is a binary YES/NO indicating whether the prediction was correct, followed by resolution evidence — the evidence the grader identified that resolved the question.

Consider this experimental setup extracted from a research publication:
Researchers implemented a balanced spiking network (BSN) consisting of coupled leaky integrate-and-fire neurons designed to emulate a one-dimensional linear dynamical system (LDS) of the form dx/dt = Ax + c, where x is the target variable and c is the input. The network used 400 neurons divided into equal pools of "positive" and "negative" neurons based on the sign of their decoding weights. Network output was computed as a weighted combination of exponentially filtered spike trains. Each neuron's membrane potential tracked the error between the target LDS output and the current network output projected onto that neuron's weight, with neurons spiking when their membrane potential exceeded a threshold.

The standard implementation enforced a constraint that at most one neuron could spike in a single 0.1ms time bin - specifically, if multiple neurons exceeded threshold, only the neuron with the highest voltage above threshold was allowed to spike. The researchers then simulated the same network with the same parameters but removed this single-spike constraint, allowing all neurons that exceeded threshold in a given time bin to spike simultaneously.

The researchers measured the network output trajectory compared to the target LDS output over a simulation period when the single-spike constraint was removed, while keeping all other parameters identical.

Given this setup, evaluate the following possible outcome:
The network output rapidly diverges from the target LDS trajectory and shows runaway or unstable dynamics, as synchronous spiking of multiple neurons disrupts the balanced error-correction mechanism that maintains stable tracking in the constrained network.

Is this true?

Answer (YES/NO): NO